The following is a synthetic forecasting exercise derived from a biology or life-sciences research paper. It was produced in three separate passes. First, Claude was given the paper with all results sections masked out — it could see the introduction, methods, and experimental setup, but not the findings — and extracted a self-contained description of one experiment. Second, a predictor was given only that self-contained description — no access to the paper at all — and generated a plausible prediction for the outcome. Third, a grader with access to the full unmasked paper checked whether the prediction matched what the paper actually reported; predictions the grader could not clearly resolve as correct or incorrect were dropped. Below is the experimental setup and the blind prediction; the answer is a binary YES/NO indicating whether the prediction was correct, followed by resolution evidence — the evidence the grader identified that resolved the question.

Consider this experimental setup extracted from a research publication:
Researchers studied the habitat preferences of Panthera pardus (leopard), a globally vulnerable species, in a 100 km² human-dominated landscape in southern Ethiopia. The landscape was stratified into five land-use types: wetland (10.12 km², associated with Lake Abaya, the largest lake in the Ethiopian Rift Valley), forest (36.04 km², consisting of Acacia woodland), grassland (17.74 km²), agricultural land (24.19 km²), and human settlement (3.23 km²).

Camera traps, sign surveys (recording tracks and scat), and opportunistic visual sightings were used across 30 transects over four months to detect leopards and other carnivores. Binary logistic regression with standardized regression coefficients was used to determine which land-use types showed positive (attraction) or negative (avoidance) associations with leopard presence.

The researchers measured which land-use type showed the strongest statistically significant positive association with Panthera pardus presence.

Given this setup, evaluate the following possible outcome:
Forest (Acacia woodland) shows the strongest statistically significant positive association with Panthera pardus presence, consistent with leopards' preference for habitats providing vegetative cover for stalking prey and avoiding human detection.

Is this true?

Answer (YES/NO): NO